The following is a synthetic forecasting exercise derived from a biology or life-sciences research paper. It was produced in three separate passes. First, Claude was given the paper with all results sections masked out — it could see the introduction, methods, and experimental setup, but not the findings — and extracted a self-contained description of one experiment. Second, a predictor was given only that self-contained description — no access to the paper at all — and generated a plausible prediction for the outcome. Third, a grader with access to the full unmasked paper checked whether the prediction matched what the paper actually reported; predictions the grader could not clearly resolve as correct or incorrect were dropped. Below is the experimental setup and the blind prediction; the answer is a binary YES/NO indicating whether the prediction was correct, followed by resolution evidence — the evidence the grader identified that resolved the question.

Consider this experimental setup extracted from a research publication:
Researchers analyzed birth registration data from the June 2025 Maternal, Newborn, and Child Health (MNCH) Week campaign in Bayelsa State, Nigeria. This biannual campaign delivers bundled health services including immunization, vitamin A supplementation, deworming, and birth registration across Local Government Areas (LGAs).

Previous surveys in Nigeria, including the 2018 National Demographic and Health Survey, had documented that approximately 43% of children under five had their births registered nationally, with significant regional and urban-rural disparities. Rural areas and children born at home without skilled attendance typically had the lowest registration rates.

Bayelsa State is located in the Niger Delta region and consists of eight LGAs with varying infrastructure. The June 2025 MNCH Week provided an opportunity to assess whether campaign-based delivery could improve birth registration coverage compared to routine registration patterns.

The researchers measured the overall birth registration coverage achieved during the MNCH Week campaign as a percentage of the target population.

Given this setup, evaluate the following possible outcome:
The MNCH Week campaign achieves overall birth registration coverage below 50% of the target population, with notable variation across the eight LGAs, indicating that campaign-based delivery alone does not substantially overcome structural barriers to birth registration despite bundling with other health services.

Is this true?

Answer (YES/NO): YES